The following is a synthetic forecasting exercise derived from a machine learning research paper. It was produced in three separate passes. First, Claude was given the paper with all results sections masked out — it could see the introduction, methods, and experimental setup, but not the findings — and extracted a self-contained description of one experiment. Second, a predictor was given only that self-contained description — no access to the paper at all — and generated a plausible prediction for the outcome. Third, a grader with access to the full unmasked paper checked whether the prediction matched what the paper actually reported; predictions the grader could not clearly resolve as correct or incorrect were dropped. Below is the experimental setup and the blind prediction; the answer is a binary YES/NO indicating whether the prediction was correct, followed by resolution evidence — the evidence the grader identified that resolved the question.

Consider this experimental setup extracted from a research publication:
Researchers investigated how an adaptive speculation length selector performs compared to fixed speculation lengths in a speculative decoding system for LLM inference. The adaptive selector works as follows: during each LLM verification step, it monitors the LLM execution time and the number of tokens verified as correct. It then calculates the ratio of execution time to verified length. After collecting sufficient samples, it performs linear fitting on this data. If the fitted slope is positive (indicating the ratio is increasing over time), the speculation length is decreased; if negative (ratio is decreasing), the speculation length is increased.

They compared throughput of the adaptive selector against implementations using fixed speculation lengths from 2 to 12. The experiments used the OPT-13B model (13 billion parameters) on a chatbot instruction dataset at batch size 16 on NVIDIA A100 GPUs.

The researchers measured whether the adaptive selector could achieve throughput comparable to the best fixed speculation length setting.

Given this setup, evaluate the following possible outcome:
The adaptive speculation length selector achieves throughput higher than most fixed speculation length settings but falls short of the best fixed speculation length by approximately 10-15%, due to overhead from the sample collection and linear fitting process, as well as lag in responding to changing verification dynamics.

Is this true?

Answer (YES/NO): NO